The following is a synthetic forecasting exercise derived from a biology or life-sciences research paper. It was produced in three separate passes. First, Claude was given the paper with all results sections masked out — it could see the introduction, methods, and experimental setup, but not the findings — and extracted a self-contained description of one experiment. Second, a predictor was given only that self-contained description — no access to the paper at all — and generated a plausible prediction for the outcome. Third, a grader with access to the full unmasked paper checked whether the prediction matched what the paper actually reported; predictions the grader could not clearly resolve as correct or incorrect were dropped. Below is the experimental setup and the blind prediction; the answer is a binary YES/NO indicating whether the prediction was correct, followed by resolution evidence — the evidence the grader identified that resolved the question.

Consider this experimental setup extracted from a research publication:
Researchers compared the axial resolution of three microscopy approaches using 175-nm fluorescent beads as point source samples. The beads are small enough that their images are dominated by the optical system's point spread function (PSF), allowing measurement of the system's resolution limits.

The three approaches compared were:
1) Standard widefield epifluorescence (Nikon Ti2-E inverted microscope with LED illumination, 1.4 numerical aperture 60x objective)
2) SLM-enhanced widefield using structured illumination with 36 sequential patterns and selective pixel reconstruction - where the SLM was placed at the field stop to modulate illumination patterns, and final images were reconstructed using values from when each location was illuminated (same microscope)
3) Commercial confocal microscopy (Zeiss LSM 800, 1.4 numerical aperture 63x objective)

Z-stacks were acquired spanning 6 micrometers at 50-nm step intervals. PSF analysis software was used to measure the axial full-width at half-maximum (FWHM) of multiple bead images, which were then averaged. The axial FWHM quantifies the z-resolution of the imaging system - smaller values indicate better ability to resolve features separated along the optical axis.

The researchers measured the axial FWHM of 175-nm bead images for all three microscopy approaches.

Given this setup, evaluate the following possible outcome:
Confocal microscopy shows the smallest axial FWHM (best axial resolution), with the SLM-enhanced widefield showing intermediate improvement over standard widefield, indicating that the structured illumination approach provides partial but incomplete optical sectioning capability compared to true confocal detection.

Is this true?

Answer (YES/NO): NO